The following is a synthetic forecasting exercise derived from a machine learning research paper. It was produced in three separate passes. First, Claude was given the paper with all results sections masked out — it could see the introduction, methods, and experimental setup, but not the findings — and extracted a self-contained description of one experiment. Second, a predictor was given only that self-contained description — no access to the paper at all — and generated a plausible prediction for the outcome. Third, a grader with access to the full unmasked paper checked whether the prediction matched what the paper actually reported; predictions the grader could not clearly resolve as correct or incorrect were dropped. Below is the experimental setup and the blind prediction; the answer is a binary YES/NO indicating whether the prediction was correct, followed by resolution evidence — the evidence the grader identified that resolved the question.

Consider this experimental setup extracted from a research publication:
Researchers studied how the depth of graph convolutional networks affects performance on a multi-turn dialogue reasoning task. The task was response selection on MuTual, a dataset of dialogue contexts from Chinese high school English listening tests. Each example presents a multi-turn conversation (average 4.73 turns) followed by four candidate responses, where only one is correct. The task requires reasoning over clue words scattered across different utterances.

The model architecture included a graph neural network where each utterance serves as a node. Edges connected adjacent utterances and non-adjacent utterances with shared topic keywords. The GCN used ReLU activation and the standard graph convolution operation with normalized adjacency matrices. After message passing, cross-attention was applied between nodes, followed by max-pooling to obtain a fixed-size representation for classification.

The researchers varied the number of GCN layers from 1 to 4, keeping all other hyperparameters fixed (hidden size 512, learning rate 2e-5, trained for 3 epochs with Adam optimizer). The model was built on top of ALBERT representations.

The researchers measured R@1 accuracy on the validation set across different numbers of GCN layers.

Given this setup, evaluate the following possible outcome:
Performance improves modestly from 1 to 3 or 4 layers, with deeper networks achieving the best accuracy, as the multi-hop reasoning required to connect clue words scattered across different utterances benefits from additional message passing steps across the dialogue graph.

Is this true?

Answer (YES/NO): NO